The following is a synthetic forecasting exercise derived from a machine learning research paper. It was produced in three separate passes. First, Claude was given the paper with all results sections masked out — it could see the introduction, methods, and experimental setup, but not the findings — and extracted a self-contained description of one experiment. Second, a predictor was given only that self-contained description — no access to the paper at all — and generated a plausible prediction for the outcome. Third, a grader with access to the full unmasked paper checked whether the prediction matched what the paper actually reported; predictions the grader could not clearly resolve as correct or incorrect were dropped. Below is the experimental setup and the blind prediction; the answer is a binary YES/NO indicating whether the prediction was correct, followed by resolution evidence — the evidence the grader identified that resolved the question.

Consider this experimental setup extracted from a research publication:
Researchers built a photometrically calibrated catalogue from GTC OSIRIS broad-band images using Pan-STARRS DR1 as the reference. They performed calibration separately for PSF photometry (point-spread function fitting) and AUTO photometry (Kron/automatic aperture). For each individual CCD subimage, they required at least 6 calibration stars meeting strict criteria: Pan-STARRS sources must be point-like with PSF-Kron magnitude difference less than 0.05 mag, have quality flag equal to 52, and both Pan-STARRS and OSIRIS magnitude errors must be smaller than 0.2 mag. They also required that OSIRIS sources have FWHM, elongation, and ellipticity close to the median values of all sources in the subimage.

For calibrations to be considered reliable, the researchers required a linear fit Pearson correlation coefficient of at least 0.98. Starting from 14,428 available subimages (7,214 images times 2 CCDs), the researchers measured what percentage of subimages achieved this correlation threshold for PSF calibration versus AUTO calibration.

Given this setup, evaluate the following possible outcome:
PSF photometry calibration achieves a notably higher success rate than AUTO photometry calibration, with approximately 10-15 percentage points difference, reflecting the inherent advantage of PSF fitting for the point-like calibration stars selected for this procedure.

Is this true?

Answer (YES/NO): NO